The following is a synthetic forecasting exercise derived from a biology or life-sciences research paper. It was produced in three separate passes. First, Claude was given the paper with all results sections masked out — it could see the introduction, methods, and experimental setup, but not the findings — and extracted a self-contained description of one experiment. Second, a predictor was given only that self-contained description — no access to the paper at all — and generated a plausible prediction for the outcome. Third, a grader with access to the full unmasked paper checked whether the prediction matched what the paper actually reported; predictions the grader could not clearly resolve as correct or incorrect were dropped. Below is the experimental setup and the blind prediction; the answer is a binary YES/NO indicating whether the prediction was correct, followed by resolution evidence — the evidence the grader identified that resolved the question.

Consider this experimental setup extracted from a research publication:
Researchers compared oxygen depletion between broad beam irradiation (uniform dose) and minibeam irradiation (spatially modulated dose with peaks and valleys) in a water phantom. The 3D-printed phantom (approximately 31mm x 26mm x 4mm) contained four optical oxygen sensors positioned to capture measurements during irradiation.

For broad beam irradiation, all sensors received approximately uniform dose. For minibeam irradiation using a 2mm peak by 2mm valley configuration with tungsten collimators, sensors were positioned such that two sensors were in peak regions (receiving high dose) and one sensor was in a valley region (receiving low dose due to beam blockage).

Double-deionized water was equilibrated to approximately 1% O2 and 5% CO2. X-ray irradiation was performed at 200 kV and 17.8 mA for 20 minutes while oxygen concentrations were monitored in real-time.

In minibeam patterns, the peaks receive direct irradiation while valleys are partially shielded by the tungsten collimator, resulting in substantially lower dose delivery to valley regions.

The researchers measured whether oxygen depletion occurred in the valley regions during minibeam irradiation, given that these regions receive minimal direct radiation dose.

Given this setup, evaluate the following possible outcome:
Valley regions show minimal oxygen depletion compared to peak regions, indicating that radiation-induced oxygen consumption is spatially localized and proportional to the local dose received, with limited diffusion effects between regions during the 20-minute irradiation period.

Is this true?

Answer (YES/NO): NO